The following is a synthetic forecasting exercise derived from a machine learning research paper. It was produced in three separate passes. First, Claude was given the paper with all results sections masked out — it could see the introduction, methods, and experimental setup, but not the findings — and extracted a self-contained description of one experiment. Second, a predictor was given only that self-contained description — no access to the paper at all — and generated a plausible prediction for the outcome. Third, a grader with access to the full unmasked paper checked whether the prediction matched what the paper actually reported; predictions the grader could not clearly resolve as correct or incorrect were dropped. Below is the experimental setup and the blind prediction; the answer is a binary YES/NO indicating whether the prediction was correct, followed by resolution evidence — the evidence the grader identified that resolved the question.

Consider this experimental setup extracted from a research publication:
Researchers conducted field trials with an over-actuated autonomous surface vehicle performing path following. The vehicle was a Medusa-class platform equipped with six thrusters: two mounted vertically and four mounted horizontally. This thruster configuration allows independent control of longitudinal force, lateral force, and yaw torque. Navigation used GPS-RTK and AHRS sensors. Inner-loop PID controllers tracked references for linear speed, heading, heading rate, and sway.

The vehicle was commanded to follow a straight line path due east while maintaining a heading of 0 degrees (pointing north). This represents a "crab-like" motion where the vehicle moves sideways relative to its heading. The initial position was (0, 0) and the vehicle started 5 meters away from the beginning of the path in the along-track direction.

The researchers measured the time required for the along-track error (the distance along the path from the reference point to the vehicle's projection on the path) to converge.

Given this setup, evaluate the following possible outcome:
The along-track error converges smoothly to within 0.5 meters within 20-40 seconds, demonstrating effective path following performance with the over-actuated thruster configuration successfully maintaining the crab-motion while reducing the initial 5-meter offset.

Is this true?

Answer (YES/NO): NO